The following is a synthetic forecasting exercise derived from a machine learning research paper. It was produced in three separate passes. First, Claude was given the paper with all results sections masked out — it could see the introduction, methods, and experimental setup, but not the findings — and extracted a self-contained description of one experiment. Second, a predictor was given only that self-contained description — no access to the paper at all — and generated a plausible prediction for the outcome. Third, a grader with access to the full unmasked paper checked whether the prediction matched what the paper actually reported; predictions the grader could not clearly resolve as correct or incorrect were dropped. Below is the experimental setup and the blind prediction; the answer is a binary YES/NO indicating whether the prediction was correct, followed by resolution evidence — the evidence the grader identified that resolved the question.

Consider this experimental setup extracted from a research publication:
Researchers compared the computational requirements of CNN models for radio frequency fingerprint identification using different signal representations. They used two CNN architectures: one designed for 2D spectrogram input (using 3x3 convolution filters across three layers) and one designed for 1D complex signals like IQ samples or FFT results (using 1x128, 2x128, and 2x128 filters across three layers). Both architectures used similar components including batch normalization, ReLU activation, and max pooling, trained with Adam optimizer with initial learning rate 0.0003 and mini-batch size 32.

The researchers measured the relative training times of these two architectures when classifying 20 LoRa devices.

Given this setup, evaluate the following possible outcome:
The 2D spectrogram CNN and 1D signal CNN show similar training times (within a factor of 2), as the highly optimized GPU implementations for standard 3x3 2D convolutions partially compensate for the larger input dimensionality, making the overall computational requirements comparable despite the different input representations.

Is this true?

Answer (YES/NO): NO